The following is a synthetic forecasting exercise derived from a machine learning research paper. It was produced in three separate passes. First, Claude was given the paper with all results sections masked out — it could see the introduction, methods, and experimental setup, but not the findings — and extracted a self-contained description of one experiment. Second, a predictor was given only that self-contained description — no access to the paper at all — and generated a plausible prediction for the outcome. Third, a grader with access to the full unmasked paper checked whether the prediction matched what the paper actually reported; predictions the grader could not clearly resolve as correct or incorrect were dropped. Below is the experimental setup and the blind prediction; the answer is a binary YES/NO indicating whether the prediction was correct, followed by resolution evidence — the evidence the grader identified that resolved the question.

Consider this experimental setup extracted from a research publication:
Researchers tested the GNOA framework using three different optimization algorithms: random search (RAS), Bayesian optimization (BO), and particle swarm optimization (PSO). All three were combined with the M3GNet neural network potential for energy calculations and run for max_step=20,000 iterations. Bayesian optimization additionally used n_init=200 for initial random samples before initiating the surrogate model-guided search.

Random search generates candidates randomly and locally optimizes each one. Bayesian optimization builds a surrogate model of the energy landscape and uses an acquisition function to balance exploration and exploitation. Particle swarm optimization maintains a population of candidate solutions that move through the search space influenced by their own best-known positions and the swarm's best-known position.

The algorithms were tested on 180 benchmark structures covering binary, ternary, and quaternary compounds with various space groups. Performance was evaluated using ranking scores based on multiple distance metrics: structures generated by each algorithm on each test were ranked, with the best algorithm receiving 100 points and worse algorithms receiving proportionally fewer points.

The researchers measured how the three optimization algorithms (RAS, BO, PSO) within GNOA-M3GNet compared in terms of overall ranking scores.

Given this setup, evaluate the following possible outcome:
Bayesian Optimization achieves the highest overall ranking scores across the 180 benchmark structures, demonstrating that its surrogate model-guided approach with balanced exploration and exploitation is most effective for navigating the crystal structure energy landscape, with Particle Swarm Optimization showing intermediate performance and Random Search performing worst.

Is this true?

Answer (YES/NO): NO